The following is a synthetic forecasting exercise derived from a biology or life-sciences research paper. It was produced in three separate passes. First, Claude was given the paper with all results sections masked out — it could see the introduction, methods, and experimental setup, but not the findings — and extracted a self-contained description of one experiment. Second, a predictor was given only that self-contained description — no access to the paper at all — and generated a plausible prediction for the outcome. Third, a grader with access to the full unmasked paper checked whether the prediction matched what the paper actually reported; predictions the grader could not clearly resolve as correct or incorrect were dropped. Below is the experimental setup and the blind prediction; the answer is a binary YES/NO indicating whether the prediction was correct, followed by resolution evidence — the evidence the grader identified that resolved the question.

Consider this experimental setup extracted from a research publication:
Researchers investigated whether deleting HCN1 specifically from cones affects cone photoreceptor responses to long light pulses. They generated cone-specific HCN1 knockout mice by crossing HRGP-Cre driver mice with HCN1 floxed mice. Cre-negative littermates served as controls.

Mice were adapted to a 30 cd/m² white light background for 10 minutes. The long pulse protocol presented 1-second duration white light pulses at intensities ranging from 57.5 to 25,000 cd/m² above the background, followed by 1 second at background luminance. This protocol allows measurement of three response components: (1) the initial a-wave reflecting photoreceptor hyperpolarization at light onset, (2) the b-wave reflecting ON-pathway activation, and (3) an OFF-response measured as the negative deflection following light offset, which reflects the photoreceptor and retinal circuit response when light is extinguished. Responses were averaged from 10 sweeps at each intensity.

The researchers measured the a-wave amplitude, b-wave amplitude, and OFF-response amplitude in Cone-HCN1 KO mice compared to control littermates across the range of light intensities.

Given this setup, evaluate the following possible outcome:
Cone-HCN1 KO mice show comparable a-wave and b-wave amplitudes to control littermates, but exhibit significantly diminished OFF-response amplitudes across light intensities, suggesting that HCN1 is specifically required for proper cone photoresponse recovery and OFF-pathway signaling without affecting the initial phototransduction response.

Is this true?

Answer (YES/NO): NO